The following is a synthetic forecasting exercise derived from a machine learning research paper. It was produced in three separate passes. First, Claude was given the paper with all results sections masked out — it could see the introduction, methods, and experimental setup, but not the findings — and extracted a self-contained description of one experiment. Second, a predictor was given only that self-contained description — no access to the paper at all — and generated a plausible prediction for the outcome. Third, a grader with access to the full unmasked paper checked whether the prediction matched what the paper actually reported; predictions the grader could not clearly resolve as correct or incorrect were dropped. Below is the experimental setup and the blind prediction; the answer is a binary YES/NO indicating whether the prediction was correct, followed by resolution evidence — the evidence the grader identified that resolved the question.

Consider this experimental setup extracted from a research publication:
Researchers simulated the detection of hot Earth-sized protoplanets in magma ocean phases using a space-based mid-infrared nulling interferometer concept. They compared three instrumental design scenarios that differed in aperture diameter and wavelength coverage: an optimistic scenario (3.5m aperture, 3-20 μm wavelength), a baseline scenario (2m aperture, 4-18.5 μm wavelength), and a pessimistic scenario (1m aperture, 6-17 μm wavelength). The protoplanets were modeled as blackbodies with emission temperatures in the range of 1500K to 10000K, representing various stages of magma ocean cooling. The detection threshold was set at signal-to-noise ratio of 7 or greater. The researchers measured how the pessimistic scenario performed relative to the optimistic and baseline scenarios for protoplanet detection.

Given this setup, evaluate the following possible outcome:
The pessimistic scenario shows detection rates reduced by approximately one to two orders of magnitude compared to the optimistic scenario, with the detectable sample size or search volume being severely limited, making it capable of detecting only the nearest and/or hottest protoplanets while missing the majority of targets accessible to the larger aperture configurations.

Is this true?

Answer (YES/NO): NO